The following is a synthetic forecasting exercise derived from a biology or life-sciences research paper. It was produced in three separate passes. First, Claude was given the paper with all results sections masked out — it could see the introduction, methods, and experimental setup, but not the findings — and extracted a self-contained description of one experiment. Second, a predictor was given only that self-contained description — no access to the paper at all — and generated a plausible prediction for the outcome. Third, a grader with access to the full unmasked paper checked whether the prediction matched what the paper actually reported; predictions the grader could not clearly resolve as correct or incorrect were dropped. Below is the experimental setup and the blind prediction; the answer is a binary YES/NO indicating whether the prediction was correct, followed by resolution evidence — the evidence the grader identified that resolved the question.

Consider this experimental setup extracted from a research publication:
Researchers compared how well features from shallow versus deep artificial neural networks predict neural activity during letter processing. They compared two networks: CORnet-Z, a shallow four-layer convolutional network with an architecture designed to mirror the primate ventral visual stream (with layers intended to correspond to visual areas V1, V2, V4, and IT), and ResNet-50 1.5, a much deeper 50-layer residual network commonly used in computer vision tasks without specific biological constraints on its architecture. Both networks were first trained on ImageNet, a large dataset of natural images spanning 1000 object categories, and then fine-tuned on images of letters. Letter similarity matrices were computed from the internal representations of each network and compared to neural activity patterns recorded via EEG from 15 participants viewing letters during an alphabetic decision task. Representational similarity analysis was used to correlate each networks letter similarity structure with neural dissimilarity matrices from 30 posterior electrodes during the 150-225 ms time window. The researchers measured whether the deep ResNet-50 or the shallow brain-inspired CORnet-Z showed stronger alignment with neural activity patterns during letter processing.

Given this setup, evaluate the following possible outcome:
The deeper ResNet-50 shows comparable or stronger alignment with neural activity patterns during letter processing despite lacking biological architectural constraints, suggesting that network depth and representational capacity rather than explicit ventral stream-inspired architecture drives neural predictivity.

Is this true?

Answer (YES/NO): YES